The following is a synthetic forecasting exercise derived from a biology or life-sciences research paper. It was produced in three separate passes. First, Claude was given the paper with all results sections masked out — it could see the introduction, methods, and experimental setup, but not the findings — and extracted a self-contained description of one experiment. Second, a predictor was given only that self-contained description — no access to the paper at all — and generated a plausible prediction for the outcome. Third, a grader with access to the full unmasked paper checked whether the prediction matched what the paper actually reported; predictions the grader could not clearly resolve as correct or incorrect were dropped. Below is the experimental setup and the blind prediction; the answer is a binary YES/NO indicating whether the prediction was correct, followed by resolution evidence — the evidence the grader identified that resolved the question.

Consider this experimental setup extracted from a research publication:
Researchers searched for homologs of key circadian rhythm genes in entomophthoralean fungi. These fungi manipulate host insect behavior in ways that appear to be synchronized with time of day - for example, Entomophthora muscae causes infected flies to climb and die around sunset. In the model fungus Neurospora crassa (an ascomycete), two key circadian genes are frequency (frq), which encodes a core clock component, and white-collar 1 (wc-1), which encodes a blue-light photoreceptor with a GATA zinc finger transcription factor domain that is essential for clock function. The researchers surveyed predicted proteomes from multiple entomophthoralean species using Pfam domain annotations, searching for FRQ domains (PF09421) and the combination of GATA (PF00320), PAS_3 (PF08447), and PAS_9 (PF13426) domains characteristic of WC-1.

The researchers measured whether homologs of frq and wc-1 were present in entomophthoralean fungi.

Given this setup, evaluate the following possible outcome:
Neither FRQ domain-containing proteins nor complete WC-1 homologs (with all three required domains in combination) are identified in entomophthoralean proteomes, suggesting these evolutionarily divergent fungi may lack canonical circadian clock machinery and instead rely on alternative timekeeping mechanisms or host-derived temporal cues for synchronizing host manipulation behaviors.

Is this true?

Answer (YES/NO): NO